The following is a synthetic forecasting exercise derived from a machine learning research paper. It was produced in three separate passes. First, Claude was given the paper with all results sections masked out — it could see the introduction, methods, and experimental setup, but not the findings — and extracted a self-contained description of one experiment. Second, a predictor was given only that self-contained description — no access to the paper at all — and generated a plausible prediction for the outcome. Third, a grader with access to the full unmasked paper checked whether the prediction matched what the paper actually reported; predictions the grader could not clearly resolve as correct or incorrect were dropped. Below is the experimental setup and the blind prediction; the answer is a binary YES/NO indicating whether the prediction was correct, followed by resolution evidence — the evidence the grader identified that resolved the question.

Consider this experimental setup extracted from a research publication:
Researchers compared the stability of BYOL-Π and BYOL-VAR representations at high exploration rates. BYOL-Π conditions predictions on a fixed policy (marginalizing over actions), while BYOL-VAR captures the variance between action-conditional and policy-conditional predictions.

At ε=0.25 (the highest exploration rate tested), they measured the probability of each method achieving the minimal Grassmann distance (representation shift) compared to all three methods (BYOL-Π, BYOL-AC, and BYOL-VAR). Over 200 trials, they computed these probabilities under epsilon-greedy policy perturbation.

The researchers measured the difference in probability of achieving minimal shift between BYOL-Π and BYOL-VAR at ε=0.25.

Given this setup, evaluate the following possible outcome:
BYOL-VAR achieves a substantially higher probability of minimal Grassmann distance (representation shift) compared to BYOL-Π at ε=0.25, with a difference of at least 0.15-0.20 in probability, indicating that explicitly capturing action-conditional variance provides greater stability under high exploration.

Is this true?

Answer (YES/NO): NO